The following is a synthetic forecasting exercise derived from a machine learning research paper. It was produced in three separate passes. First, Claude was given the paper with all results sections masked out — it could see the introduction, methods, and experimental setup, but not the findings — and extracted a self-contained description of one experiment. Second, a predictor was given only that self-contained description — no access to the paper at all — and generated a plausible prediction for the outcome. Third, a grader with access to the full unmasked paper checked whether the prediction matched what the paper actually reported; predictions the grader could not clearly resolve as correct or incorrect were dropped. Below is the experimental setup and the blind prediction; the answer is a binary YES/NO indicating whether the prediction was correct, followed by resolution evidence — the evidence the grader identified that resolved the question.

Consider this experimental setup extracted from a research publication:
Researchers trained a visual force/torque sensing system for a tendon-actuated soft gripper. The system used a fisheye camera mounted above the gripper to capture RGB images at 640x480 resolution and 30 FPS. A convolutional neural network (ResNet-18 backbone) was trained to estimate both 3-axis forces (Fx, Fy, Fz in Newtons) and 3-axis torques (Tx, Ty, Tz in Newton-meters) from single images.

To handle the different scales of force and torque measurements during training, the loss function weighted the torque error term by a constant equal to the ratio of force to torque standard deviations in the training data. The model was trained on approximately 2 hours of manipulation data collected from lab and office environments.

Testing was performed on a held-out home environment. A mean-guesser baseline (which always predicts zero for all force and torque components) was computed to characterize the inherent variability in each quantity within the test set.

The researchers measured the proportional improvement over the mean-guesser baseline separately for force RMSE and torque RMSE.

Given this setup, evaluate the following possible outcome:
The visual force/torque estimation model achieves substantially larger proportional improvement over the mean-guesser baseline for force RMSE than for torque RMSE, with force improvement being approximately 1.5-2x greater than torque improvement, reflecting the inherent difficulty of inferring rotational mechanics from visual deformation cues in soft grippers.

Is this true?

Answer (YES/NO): NO